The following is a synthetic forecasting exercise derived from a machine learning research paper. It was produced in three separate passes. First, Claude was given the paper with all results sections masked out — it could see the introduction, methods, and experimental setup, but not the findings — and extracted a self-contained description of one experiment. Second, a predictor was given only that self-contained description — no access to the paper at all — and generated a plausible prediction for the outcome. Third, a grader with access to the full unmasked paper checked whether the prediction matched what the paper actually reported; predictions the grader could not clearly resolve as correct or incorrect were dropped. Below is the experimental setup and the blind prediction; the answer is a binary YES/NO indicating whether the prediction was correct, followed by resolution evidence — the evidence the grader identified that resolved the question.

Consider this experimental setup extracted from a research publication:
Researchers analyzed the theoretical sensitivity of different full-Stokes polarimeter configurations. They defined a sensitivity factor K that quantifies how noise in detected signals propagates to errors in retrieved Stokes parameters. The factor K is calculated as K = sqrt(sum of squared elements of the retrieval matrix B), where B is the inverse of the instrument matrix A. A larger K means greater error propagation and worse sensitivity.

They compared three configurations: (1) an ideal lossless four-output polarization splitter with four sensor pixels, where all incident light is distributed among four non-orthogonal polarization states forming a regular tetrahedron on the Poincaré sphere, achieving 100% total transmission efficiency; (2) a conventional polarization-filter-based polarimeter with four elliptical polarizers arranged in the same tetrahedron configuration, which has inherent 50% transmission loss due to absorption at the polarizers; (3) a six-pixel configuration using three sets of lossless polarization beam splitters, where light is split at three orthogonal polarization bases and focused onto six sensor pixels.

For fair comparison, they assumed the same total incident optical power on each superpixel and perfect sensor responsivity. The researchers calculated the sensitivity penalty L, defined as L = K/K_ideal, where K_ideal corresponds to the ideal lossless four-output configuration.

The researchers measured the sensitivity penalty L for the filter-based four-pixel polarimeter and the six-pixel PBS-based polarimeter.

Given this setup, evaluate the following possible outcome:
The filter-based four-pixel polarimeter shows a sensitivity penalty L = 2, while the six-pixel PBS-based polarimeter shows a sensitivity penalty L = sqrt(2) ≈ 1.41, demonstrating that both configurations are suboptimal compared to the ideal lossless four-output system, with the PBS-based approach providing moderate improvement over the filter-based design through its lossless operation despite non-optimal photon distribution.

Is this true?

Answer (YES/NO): NO